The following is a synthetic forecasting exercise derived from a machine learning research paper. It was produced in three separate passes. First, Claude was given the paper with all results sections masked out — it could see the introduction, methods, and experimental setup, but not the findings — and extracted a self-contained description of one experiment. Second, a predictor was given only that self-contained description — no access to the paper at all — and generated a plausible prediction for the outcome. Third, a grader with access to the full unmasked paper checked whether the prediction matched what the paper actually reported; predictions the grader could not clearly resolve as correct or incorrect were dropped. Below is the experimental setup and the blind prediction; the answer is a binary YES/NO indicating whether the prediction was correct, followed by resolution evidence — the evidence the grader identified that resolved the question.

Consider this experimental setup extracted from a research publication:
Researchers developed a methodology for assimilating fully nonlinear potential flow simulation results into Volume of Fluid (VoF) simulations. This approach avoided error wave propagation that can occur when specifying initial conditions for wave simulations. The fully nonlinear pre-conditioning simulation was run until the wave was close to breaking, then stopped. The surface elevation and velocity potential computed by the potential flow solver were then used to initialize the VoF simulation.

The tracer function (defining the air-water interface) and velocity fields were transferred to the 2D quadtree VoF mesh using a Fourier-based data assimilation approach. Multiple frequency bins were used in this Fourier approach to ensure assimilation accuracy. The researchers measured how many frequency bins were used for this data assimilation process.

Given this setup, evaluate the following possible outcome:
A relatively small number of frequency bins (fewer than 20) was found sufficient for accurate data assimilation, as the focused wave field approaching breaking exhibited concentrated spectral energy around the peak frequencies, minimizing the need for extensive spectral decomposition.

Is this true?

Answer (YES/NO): NO